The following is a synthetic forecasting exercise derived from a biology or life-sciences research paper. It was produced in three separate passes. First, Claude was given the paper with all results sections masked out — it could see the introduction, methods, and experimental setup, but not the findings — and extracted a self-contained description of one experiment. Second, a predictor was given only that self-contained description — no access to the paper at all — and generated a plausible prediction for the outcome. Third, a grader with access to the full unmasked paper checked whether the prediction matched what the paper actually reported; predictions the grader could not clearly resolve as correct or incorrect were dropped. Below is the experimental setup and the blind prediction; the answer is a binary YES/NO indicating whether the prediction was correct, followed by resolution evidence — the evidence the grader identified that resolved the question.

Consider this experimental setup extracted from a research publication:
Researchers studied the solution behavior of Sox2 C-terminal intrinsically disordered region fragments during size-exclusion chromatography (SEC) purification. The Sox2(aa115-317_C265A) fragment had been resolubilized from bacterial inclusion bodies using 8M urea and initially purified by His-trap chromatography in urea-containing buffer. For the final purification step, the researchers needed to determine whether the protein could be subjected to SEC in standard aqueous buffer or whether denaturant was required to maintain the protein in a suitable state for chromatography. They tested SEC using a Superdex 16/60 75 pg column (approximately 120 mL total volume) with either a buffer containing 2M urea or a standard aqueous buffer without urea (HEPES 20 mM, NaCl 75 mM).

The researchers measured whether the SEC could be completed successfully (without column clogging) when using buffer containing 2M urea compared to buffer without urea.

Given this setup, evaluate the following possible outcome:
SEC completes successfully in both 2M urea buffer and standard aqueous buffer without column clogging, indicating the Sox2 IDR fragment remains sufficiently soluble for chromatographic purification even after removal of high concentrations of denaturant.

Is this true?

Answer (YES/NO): NO